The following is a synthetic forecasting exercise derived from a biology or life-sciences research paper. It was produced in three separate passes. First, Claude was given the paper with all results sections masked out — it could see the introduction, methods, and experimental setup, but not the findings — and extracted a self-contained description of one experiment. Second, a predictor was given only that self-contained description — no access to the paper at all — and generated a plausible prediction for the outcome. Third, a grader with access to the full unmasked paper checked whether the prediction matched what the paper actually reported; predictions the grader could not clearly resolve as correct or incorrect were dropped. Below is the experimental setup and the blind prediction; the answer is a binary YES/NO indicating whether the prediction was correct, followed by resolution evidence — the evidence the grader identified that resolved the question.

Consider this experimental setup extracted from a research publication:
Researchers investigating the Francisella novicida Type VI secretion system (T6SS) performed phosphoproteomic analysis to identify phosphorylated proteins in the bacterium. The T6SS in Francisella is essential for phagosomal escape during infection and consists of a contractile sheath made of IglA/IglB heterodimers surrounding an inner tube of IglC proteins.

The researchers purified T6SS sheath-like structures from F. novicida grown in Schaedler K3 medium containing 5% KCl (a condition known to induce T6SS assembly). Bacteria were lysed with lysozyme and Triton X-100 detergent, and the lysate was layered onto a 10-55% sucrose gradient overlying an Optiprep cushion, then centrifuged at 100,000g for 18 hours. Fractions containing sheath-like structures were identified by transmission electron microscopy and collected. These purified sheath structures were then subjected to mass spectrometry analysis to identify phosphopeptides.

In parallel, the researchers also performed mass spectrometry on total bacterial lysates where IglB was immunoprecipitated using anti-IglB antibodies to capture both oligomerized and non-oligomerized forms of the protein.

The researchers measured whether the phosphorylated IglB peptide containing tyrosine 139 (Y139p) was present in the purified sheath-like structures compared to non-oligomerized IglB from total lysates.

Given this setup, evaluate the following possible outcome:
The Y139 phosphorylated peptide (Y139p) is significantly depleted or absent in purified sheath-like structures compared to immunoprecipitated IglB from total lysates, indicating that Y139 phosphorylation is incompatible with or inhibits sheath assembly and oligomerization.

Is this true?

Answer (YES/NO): YES